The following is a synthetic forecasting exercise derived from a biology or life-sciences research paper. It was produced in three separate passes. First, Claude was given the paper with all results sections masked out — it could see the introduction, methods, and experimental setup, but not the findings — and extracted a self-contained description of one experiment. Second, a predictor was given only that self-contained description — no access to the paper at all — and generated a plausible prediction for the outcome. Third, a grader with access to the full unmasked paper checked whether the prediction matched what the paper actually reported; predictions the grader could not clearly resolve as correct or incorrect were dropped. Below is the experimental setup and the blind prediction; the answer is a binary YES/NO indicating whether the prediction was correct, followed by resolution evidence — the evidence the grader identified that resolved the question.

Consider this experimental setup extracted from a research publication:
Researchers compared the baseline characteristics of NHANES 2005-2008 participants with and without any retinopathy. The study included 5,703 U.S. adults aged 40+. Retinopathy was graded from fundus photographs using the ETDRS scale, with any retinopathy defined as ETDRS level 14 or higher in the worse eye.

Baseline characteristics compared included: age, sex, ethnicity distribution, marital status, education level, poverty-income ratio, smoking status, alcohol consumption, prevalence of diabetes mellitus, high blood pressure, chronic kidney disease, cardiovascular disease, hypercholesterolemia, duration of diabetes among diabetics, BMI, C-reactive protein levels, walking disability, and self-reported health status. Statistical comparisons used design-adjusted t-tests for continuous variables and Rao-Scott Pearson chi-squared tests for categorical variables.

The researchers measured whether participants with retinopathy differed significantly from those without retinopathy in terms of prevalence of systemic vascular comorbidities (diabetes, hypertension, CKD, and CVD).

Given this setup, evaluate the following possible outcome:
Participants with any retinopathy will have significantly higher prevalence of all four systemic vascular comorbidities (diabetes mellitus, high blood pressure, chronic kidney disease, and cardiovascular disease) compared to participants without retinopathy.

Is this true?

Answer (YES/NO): YES